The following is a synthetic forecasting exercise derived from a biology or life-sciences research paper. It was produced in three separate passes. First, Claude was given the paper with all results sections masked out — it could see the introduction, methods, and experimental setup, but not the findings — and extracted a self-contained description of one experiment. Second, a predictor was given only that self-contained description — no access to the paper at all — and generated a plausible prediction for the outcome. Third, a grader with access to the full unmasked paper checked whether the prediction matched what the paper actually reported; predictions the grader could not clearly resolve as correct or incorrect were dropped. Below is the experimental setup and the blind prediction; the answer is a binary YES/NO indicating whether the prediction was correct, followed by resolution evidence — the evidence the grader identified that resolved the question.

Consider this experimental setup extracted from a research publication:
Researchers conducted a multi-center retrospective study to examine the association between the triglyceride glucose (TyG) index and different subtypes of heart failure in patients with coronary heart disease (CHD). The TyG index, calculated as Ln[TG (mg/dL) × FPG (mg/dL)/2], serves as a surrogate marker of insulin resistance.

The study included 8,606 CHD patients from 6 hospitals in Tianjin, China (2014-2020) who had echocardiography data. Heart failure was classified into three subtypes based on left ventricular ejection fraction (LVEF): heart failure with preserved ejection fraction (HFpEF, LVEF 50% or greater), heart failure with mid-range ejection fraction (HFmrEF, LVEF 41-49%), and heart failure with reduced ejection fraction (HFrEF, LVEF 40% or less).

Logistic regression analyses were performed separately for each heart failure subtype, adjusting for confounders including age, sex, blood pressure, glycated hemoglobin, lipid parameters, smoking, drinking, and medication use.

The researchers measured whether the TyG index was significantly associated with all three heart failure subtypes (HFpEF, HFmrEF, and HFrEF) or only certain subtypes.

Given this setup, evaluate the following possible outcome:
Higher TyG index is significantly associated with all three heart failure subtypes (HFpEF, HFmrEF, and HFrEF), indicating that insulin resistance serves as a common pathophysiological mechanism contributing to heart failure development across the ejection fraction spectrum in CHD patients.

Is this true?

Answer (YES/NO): YES